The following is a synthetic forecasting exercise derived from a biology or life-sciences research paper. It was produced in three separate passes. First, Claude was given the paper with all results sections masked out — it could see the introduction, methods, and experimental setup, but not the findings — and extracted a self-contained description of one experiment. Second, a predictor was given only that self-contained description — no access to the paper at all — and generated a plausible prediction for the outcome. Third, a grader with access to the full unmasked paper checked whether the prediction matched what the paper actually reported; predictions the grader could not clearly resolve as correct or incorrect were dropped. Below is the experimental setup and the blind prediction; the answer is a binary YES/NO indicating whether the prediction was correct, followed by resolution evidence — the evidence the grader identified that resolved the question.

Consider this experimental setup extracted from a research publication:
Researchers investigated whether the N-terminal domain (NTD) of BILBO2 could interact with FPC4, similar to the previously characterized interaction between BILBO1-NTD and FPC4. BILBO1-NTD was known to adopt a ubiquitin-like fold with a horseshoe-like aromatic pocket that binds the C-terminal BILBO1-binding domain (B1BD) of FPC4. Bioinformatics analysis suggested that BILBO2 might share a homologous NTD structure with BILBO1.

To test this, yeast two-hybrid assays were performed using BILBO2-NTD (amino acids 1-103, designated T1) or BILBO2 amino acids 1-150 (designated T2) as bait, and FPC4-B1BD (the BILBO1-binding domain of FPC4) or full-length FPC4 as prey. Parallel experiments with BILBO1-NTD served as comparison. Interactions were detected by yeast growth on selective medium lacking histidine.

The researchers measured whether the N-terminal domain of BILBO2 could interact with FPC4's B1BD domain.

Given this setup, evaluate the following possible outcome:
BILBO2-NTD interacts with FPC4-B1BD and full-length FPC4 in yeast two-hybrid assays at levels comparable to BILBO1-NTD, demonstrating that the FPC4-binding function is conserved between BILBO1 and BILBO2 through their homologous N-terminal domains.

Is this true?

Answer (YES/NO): YES